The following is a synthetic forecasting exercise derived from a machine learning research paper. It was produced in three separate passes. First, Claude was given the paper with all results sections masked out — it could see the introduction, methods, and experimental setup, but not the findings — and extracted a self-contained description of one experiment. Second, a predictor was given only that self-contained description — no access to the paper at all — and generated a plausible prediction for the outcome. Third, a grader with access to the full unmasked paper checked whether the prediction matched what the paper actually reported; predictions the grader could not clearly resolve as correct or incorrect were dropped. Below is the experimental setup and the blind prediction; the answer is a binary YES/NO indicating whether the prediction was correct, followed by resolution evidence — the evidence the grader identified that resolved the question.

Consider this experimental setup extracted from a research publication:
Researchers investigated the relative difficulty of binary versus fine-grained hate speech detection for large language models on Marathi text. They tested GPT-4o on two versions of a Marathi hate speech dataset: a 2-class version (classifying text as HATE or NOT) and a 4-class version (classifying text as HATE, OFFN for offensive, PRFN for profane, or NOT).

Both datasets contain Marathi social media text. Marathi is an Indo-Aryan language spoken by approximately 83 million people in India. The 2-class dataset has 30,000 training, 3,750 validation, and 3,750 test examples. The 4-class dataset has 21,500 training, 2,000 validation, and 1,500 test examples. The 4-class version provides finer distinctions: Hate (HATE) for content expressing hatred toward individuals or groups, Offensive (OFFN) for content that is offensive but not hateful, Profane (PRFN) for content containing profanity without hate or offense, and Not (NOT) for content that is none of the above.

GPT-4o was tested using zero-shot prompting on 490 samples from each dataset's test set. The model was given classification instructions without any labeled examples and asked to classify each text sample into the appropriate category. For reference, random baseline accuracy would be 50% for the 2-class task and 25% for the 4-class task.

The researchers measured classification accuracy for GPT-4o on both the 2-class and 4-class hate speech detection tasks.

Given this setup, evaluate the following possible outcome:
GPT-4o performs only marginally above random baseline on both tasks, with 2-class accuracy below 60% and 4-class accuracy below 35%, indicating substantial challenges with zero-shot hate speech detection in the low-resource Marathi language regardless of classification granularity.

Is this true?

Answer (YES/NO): NO